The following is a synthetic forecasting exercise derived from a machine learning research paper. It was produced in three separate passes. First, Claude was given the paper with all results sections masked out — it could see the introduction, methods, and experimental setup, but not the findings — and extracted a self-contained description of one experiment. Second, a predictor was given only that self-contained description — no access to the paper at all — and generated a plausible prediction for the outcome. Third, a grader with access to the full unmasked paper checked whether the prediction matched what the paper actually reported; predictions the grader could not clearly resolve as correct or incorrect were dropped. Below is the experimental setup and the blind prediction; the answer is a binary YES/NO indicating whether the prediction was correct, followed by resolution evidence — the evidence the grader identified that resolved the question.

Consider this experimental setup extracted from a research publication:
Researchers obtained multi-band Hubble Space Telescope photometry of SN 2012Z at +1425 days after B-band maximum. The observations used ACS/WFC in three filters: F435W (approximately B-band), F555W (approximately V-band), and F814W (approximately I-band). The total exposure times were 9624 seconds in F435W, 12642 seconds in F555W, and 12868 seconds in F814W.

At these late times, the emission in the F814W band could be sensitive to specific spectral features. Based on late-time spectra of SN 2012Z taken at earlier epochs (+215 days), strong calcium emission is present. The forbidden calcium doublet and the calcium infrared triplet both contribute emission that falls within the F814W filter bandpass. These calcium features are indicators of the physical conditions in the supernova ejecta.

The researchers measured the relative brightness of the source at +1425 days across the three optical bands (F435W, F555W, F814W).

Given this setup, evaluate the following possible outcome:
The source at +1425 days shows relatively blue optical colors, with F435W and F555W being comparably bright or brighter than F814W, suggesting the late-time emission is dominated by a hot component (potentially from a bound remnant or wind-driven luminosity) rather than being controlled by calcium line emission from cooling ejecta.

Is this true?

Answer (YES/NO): NO